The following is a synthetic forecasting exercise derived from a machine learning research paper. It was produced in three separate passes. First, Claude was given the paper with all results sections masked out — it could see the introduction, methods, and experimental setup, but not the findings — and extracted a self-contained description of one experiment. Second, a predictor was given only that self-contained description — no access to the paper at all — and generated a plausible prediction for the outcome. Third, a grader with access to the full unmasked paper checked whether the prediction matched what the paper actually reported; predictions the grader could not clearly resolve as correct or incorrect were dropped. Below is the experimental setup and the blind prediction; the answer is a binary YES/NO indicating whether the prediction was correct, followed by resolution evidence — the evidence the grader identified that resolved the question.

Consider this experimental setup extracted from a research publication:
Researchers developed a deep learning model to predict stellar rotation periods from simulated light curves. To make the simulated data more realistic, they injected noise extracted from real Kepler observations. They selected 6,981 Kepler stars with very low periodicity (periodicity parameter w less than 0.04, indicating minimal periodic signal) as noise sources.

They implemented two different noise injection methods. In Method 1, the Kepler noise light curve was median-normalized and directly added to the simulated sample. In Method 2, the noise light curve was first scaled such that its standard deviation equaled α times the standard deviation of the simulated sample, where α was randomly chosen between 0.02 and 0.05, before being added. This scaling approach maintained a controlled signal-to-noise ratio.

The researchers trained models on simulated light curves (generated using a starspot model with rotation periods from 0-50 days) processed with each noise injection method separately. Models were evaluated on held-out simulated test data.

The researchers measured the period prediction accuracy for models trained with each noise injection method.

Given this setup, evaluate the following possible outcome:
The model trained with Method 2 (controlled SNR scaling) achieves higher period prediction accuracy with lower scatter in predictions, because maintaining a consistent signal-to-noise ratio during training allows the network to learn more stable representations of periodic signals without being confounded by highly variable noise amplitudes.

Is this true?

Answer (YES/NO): YES